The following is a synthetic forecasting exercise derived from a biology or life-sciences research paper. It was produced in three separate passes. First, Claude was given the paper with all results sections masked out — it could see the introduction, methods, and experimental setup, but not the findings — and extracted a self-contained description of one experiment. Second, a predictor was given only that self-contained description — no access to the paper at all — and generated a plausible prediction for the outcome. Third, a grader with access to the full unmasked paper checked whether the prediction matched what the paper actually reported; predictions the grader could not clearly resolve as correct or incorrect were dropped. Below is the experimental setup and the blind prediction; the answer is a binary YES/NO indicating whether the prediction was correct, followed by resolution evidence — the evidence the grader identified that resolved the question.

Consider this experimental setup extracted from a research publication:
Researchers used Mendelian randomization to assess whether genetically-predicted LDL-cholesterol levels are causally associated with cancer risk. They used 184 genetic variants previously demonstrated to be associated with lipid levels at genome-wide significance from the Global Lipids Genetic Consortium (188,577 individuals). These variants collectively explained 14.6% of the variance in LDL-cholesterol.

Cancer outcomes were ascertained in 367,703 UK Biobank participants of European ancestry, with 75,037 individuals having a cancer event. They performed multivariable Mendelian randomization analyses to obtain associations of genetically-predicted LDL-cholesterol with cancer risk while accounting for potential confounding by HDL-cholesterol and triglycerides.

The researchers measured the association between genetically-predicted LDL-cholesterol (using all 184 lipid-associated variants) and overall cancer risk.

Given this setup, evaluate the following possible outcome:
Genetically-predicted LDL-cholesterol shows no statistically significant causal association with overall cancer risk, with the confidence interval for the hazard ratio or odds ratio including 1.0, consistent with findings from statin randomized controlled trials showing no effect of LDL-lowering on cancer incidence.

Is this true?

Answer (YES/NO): YES